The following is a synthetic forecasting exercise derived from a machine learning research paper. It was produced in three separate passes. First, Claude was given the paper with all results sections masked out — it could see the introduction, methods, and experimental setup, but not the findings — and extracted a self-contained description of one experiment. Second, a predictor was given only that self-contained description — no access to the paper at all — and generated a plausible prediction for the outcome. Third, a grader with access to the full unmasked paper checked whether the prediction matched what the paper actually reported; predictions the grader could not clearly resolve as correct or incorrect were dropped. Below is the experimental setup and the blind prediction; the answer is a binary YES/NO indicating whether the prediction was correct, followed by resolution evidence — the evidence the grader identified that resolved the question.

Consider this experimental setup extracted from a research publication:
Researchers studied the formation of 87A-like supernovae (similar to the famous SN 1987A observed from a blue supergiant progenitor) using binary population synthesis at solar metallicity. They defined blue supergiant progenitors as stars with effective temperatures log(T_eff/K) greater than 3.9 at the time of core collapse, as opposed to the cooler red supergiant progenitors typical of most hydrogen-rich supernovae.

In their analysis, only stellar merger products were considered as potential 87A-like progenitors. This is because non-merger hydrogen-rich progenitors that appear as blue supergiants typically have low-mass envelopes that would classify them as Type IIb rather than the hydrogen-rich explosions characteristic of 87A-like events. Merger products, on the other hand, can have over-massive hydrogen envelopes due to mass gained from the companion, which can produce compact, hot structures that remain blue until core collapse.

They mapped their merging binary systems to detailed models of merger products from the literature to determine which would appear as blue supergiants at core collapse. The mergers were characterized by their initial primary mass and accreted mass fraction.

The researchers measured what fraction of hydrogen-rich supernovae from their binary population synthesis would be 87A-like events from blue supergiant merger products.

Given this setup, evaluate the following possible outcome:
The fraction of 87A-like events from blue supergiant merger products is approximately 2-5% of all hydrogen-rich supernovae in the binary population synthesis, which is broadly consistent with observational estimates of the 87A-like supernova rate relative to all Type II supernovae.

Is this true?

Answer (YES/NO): NO